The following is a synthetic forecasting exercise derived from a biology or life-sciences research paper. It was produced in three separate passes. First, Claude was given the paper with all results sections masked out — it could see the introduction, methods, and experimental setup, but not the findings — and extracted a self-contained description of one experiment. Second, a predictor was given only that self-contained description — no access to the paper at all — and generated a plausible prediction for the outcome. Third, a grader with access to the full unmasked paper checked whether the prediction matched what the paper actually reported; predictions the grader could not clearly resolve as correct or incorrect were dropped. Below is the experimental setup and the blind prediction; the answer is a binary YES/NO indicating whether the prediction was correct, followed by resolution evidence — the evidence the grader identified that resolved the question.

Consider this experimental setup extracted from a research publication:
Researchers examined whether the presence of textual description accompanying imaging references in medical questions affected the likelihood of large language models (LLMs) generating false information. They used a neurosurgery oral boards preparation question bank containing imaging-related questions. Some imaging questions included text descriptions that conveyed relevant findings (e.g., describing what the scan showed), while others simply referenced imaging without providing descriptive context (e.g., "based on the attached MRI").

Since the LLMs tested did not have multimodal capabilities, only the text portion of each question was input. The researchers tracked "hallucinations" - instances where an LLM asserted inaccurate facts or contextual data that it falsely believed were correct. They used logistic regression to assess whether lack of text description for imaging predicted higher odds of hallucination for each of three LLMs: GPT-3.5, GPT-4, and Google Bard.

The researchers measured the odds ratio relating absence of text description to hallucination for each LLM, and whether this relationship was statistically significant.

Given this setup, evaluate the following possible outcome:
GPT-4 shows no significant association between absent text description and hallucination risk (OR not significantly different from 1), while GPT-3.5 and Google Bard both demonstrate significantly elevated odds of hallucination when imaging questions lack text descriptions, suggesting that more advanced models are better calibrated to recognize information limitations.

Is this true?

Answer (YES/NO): YES